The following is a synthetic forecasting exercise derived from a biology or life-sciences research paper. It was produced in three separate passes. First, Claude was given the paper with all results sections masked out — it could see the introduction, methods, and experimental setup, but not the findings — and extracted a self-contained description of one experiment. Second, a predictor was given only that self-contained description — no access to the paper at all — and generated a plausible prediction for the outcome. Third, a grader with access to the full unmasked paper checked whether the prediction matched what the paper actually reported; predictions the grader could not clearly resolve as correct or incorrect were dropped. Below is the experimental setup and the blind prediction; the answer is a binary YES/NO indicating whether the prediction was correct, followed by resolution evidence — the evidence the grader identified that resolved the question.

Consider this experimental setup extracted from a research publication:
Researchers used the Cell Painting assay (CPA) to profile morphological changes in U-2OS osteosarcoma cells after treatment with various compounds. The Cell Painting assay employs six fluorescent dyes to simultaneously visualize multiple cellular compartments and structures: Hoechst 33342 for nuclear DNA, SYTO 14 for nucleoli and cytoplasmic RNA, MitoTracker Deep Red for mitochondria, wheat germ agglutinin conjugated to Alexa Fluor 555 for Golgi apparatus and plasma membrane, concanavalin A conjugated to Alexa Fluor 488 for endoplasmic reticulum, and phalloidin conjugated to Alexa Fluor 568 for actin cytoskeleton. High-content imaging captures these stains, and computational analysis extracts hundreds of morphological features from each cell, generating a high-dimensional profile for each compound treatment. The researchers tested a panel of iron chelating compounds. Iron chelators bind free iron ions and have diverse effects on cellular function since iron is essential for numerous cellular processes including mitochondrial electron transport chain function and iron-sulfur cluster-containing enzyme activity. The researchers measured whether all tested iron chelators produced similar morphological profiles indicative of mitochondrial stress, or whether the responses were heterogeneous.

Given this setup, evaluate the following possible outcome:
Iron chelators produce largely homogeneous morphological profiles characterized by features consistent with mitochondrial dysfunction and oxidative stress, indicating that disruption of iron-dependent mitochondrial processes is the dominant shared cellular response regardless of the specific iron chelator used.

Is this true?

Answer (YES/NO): NO